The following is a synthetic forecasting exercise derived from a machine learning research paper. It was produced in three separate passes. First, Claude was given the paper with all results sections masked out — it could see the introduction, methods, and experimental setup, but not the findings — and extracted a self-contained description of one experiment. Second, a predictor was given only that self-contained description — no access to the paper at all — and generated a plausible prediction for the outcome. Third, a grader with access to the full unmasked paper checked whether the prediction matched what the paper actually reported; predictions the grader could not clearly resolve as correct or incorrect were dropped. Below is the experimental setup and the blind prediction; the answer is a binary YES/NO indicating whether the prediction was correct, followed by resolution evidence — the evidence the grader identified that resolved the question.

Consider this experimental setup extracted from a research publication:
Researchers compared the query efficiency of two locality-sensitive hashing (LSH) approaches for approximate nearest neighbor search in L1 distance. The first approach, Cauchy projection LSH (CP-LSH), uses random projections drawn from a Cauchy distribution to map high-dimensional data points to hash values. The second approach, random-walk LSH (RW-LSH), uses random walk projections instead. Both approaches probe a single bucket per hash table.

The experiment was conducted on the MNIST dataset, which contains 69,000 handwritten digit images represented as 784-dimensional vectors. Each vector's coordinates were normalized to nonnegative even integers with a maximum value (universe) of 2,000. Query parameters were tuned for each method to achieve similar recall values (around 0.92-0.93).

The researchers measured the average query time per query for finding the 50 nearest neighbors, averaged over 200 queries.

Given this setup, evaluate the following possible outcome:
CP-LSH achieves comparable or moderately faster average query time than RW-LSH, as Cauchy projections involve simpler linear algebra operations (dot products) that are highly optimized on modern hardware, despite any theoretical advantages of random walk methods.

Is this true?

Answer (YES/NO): NO